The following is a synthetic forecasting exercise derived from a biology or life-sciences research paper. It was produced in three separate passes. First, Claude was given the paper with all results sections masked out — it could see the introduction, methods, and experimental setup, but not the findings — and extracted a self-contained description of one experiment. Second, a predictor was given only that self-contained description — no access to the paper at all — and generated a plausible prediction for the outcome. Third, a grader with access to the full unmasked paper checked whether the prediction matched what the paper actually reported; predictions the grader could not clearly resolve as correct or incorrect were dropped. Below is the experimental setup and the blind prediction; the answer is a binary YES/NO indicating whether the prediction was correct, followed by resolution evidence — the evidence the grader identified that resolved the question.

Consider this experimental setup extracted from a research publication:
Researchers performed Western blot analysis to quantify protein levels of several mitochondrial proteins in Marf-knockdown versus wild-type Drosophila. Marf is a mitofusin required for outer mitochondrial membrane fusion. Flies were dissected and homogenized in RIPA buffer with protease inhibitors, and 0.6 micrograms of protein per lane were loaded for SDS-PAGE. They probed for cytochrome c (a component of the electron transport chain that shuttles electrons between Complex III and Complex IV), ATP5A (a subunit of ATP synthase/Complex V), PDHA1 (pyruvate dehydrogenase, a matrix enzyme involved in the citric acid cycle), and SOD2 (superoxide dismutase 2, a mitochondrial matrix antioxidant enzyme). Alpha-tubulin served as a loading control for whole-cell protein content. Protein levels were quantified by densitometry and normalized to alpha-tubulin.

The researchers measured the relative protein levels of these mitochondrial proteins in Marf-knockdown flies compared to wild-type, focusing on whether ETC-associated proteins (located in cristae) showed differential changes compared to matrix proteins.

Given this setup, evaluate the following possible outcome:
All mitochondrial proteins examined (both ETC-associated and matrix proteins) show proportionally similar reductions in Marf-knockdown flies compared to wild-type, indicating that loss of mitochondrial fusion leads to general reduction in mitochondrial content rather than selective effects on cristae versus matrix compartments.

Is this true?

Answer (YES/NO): NO